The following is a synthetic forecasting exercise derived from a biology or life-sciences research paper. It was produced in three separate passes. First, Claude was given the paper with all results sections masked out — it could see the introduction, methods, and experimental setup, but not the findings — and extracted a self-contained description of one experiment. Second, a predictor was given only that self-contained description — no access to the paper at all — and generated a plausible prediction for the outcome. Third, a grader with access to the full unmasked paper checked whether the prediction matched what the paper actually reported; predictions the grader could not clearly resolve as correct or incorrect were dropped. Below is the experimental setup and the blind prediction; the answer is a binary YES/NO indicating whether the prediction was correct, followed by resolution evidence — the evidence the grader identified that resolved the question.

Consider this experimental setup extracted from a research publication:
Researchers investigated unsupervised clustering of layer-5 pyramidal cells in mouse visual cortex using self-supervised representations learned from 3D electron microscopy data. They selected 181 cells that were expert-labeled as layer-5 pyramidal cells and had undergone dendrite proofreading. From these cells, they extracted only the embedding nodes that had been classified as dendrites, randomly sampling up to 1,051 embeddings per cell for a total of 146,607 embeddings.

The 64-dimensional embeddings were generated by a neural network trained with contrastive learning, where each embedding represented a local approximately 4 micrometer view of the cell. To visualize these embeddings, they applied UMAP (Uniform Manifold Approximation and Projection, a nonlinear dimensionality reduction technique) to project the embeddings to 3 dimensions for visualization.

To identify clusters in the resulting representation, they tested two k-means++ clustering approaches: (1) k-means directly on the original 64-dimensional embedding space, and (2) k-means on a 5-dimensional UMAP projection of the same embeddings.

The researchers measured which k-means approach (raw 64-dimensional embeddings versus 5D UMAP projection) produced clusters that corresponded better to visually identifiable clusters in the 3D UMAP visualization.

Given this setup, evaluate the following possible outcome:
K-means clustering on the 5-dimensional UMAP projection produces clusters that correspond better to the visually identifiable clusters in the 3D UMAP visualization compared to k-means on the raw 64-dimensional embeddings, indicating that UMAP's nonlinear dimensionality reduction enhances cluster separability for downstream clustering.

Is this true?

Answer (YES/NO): YES